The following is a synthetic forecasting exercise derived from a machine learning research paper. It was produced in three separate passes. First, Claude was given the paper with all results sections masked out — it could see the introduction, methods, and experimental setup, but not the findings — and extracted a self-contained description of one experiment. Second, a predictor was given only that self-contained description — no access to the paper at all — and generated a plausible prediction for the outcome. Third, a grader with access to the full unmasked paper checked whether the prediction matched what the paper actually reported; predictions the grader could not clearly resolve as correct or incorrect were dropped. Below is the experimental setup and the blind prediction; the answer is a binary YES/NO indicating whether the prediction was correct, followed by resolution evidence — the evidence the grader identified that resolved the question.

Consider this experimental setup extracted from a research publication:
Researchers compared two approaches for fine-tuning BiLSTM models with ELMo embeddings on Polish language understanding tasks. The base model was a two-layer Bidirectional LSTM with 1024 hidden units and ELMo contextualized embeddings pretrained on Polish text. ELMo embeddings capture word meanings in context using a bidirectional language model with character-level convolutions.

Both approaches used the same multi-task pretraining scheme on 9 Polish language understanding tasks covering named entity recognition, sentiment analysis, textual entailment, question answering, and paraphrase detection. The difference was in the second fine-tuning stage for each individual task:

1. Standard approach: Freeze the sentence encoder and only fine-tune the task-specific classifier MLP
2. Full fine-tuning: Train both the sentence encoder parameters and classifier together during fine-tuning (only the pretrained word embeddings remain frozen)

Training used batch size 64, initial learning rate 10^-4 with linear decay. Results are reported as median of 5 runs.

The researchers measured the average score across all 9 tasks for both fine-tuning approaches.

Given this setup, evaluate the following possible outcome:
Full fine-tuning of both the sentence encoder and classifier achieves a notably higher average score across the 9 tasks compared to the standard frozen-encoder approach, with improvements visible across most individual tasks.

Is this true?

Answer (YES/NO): NO